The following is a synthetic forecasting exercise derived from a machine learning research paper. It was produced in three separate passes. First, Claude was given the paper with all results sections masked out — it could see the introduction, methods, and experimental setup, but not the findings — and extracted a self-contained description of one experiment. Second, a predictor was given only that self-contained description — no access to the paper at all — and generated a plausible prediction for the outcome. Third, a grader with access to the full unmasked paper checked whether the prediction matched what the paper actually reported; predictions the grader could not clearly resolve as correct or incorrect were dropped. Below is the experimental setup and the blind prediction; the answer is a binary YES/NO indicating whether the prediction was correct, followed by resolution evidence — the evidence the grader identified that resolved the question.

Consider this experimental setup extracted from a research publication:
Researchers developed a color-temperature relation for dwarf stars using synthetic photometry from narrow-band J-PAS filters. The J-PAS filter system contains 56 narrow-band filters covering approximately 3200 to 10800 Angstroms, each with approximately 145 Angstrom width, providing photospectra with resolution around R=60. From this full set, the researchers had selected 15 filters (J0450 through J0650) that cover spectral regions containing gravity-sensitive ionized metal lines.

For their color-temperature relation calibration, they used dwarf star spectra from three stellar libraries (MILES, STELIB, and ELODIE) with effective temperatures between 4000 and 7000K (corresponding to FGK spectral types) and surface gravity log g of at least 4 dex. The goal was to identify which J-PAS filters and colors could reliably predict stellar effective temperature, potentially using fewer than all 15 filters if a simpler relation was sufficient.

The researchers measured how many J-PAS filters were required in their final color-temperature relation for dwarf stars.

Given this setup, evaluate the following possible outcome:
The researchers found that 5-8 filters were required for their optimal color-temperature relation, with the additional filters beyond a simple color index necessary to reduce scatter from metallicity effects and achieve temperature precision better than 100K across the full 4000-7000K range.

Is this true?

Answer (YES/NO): NO